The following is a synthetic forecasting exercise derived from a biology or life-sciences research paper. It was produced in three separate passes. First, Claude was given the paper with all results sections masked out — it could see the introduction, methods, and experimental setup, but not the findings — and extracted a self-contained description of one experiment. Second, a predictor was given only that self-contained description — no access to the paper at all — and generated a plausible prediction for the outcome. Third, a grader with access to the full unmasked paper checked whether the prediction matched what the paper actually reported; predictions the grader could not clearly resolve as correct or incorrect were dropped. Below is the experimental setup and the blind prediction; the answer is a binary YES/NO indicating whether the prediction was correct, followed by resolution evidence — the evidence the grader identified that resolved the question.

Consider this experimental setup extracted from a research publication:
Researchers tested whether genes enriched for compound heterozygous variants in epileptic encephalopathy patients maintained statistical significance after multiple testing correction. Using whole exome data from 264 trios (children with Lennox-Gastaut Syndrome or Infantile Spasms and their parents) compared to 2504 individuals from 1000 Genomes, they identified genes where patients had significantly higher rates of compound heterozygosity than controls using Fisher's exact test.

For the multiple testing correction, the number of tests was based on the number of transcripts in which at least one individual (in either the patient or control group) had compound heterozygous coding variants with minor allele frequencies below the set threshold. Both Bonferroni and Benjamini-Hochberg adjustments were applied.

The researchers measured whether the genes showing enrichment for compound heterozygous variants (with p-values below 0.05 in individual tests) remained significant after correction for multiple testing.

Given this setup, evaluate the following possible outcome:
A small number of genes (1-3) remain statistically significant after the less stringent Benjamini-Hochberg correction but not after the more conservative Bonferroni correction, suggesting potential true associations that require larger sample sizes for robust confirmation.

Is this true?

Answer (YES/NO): NO